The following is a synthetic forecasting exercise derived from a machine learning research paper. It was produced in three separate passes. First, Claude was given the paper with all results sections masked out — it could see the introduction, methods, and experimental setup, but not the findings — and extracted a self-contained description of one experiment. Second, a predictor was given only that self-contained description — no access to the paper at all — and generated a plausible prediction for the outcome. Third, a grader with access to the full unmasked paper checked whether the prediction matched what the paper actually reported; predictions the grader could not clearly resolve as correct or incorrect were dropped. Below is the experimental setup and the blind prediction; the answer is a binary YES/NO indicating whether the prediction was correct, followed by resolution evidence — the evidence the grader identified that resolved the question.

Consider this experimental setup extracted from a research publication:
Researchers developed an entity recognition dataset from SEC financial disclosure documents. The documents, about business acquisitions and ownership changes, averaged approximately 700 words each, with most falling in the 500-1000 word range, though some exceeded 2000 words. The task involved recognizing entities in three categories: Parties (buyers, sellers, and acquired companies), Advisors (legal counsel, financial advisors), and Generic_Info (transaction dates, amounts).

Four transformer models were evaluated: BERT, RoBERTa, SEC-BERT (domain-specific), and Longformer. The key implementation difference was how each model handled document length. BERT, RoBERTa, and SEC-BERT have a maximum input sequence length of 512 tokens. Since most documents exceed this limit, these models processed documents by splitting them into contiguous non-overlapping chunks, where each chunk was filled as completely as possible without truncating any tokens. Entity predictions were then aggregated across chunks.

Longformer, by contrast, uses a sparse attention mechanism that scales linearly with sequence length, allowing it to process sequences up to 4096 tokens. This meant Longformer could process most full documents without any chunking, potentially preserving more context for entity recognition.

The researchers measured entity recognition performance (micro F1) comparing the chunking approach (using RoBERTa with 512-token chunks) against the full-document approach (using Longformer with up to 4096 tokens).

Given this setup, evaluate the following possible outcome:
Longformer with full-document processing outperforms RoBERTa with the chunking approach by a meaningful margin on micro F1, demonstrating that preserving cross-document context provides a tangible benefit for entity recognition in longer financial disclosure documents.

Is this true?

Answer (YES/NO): NO